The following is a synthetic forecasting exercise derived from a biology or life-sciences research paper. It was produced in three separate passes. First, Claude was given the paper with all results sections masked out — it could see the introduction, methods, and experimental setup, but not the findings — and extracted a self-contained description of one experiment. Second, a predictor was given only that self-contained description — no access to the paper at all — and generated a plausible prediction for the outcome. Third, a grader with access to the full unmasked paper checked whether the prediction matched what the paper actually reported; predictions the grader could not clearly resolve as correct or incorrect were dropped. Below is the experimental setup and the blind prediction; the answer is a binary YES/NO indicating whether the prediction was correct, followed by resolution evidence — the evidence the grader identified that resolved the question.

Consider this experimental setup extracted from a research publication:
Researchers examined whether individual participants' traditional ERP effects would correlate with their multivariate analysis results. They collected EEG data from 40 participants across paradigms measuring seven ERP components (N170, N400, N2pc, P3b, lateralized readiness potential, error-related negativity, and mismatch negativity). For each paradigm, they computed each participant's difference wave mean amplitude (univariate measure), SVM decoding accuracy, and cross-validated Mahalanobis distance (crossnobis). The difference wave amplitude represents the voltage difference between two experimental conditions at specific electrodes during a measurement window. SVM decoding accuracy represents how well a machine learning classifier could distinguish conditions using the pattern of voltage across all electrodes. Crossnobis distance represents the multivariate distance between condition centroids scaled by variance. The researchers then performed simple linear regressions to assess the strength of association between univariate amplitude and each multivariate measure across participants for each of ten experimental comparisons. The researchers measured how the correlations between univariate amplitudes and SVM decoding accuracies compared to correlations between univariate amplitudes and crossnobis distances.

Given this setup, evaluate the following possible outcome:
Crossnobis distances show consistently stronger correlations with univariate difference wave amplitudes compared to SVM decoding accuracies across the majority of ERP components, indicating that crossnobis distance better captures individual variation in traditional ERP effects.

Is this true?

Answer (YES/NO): NO